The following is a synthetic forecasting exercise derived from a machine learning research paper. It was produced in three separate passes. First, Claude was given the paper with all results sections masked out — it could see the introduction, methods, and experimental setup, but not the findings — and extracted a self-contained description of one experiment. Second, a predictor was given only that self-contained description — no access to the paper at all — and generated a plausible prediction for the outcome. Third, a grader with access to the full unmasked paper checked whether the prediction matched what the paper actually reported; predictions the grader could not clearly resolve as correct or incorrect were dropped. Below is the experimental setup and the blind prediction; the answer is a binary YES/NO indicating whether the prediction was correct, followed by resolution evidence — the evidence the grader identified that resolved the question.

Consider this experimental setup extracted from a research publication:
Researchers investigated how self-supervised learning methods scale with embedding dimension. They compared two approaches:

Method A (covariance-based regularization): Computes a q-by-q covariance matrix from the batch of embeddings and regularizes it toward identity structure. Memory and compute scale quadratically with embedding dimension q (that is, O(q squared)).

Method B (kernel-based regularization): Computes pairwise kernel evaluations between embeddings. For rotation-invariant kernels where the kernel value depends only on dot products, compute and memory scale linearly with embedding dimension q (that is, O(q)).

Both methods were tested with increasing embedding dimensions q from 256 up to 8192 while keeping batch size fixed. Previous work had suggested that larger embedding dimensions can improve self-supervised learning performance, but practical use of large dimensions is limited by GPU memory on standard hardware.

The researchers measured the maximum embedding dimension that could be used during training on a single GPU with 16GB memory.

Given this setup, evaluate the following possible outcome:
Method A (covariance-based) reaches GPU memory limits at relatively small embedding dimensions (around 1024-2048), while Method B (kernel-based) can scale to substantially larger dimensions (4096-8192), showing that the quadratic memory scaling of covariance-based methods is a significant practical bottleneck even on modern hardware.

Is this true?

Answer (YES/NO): NO